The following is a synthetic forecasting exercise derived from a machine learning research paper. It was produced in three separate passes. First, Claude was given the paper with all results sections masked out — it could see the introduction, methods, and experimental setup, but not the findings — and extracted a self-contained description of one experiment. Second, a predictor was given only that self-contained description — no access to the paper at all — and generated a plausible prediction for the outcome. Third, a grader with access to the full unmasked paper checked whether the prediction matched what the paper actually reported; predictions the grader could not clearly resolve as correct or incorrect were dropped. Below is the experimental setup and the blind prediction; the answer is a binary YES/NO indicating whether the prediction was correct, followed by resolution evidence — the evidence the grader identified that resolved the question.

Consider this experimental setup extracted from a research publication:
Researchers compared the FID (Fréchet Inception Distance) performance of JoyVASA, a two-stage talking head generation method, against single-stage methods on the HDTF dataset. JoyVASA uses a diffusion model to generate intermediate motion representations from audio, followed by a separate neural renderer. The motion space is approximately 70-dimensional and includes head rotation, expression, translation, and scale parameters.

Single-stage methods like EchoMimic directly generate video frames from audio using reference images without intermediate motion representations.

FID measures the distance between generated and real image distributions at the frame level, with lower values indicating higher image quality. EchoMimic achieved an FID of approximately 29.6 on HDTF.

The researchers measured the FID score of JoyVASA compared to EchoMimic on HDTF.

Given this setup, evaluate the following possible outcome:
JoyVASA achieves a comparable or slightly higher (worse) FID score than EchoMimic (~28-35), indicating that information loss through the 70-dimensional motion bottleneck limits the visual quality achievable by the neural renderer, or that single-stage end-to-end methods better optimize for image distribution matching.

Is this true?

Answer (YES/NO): YES